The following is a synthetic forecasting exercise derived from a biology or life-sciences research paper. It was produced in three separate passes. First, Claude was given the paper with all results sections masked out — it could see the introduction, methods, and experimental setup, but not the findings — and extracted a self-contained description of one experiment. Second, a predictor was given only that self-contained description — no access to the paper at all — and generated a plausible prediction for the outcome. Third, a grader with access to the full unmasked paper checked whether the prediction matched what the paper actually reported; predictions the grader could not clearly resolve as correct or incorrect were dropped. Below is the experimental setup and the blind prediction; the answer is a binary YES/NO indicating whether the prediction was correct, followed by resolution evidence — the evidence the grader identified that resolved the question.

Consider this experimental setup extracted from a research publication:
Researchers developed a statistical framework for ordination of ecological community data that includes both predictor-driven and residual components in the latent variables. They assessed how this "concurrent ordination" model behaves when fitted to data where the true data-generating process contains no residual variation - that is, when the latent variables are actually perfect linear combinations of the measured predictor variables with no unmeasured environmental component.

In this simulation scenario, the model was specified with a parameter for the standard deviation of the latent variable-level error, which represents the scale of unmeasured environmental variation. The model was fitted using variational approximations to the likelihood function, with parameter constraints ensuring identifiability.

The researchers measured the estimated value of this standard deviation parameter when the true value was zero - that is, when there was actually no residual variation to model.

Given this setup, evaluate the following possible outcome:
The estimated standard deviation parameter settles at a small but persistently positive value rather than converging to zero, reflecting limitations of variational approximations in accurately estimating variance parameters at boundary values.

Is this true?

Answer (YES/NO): NO